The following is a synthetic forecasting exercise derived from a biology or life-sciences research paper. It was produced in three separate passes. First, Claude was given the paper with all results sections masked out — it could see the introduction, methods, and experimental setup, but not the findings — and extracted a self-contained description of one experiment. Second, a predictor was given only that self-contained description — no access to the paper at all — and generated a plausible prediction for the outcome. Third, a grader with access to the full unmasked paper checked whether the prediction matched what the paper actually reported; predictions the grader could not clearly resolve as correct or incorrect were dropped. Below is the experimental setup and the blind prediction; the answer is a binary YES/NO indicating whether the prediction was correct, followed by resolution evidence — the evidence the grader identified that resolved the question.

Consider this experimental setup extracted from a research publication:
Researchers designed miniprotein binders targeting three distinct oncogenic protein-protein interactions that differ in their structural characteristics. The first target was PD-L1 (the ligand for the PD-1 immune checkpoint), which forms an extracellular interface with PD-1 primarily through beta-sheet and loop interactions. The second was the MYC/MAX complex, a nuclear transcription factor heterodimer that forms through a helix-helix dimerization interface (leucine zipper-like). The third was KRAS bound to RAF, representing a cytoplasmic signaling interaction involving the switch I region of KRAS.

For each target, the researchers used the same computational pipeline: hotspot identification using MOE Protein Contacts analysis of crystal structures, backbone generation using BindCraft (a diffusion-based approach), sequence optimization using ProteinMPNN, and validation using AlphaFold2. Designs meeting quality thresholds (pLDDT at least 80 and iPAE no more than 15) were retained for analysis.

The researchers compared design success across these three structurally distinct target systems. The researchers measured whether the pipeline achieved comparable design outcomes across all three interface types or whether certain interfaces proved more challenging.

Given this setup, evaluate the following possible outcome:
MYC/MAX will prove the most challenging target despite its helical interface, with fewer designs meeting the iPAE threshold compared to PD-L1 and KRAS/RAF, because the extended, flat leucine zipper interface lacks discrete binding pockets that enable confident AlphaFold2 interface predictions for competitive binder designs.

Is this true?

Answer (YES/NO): NO